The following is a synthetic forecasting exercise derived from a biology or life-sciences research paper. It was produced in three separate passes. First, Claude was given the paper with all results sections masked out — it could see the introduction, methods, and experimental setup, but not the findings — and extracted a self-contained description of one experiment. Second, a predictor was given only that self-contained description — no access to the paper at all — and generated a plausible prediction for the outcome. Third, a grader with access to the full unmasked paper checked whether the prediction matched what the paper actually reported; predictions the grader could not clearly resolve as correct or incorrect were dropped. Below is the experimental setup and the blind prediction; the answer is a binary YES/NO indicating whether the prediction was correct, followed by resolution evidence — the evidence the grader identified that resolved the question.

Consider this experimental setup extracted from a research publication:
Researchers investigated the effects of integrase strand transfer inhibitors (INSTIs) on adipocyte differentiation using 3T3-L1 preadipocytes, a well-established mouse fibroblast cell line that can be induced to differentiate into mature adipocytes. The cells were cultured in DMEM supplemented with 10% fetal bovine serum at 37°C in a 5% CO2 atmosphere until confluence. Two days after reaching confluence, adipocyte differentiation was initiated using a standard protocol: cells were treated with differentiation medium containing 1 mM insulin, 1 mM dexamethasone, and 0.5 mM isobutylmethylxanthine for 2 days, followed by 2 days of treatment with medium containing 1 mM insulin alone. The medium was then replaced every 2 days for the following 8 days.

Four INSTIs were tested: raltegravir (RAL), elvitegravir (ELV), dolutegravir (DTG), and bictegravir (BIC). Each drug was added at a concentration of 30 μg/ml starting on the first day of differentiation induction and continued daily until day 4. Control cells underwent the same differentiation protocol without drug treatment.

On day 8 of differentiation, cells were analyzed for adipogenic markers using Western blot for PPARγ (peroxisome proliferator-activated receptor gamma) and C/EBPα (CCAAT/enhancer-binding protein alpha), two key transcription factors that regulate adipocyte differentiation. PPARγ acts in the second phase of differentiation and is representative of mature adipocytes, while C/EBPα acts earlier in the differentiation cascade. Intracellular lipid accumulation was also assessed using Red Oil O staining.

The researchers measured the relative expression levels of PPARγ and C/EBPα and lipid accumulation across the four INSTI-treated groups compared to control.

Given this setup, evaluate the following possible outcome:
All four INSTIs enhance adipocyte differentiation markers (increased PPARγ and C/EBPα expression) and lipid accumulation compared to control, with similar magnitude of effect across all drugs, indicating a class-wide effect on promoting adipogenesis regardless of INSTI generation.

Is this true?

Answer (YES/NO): NO